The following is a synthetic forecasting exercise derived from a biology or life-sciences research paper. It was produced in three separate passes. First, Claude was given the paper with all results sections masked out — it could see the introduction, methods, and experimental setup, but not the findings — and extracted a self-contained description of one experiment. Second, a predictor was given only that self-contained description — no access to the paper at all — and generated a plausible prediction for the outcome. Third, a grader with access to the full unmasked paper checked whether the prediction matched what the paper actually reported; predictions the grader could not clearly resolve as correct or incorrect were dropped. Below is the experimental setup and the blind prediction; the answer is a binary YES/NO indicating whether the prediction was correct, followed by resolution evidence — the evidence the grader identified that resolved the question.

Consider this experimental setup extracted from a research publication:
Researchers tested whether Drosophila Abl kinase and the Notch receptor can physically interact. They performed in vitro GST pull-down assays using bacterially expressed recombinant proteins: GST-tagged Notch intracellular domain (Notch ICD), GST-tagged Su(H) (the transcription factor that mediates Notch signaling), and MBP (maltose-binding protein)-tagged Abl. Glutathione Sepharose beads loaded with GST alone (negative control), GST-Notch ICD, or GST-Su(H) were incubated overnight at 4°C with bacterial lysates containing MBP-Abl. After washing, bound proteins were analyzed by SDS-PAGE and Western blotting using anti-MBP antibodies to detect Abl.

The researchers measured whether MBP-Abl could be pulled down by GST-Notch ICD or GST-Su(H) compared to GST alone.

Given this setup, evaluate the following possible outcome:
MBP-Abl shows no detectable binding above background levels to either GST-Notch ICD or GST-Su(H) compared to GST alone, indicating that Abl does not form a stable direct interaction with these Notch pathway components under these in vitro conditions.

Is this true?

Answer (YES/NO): YES